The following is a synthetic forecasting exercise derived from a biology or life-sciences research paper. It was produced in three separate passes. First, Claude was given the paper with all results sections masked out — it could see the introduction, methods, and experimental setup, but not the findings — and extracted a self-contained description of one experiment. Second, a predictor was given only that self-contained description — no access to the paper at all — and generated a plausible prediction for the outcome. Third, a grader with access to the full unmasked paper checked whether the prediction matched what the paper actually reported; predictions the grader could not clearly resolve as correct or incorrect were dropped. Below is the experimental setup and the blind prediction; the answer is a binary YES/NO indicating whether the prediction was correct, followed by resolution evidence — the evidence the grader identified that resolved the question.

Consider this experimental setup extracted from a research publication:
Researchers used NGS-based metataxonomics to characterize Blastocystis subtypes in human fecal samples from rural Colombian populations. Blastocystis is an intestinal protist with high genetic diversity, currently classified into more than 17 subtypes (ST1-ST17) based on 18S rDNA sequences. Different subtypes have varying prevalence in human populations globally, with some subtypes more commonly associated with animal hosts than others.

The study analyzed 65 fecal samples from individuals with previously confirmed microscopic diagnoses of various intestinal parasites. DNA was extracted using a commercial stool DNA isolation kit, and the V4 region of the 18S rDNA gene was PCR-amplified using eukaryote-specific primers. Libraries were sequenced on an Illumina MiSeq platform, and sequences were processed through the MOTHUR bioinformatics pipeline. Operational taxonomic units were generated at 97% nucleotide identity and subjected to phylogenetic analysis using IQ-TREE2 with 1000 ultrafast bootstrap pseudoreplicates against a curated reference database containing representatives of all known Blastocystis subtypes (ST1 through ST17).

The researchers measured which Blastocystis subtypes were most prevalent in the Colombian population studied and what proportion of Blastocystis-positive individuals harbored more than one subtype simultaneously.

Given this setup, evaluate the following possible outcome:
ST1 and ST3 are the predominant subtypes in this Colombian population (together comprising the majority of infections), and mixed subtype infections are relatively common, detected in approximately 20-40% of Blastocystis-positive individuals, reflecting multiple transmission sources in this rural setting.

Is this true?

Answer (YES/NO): YES